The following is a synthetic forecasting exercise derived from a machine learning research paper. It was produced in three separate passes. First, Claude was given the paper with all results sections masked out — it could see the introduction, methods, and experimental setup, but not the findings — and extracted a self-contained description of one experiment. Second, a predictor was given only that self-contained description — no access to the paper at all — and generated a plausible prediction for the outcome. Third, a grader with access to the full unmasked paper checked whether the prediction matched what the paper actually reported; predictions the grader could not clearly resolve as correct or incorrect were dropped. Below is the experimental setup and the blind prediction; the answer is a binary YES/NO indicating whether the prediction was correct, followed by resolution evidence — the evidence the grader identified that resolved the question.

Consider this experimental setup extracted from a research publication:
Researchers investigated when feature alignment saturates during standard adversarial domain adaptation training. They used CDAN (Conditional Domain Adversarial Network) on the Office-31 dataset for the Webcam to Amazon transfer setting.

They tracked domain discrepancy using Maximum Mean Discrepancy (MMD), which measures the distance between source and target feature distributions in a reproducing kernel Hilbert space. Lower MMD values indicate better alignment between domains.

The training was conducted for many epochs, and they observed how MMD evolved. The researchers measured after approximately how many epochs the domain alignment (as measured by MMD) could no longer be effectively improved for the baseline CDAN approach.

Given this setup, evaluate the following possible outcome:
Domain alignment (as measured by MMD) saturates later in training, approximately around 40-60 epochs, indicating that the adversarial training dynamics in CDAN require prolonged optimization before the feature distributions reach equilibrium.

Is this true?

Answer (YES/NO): NO